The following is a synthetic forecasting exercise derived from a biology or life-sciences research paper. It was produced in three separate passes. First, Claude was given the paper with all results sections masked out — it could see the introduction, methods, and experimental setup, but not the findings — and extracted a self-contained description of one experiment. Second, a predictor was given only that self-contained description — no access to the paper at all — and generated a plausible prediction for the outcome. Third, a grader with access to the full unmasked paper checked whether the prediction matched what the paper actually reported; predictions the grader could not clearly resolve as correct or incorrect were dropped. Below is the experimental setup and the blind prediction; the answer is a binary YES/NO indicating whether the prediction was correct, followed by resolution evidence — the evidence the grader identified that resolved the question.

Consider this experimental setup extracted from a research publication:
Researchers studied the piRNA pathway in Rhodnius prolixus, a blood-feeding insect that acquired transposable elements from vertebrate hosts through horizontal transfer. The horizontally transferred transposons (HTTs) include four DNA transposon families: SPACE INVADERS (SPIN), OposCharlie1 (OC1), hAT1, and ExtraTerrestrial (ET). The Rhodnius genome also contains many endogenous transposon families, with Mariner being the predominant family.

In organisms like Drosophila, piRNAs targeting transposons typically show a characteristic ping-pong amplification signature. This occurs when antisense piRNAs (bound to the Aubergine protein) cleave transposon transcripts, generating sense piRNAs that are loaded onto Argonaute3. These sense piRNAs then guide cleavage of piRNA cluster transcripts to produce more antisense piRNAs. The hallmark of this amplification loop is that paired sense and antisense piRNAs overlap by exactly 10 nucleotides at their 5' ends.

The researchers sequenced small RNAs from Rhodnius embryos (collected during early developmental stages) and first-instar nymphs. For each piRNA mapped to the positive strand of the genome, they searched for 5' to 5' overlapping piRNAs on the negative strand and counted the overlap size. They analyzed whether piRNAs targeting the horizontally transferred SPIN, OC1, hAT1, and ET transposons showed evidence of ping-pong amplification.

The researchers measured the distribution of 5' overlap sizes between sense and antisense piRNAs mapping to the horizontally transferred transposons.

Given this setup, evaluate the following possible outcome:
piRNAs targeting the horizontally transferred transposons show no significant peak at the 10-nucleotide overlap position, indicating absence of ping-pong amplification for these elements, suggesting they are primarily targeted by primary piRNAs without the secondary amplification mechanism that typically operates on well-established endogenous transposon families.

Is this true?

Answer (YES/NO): YES